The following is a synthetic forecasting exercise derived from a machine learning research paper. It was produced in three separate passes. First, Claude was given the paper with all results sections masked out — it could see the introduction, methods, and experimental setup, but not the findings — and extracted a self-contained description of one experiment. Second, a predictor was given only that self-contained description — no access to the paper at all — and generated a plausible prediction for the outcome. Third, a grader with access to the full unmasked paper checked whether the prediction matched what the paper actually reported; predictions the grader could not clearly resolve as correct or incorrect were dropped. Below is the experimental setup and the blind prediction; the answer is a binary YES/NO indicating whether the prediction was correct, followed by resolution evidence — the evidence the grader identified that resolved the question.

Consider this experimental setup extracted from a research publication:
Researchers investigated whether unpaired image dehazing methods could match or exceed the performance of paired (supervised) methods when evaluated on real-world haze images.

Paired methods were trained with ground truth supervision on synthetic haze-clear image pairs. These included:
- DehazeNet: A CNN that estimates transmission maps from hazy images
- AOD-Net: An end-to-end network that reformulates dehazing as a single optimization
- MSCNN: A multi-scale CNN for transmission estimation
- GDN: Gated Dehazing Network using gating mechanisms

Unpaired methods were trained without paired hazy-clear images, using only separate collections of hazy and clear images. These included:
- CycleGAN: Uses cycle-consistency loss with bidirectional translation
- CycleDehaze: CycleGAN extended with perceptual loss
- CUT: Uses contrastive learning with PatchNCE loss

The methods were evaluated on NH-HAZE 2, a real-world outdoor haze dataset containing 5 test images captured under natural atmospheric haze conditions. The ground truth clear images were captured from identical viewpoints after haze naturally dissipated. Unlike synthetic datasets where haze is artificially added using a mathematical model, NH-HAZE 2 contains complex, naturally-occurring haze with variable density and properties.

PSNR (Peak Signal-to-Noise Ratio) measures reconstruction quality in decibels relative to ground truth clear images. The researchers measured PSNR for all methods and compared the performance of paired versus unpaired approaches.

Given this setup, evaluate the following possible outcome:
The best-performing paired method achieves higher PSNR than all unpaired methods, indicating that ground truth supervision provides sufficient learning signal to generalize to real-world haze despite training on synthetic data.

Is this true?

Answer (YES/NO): NO